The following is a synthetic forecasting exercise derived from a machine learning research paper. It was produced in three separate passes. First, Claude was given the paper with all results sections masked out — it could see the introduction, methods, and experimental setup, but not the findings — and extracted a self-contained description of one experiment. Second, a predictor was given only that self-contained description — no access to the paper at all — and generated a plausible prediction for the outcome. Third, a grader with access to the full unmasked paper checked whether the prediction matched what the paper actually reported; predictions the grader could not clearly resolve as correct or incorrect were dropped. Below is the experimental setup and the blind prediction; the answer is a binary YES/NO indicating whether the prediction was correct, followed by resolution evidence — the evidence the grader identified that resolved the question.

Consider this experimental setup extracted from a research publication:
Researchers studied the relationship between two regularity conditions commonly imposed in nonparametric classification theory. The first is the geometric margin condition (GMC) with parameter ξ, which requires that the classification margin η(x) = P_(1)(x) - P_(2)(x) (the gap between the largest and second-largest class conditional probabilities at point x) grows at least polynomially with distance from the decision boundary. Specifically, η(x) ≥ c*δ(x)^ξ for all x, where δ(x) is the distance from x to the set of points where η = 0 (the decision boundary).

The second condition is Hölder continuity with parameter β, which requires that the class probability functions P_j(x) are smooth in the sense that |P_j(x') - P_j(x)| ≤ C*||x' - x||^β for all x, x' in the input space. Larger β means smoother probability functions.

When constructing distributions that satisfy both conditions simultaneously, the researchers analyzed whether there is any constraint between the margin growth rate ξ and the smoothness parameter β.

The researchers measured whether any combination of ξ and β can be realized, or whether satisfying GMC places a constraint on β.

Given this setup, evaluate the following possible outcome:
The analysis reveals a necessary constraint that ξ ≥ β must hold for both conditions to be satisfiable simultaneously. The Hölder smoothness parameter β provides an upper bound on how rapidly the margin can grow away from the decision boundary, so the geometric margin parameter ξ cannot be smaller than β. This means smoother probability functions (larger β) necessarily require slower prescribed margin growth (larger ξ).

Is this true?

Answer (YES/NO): YES